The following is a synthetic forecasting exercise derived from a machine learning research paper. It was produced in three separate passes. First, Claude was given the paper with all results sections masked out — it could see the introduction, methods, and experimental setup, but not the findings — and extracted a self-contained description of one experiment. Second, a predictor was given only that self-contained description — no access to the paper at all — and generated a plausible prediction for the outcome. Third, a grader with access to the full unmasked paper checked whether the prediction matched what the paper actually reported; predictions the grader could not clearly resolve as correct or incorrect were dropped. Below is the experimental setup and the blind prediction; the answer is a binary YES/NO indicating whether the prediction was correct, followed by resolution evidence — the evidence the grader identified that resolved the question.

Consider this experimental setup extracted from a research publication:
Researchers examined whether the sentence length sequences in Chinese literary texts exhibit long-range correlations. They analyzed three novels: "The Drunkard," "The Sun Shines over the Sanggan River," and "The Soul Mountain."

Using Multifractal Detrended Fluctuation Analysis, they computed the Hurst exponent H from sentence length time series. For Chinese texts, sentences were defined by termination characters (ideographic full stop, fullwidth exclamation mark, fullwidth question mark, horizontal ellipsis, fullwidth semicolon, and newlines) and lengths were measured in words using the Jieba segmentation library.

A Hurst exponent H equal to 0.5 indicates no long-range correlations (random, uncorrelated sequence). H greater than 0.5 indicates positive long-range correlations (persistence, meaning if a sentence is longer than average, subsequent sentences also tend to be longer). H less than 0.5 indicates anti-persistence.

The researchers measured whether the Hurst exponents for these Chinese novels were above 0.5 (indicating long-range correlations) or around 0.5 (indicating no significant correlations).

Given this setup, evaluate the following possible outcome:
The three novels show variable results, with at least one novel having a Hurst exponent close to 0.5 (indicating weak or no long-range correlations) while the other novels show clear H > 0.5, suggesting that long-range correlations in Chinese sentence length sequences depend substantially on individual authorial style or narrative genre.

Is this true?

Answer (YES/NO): NO